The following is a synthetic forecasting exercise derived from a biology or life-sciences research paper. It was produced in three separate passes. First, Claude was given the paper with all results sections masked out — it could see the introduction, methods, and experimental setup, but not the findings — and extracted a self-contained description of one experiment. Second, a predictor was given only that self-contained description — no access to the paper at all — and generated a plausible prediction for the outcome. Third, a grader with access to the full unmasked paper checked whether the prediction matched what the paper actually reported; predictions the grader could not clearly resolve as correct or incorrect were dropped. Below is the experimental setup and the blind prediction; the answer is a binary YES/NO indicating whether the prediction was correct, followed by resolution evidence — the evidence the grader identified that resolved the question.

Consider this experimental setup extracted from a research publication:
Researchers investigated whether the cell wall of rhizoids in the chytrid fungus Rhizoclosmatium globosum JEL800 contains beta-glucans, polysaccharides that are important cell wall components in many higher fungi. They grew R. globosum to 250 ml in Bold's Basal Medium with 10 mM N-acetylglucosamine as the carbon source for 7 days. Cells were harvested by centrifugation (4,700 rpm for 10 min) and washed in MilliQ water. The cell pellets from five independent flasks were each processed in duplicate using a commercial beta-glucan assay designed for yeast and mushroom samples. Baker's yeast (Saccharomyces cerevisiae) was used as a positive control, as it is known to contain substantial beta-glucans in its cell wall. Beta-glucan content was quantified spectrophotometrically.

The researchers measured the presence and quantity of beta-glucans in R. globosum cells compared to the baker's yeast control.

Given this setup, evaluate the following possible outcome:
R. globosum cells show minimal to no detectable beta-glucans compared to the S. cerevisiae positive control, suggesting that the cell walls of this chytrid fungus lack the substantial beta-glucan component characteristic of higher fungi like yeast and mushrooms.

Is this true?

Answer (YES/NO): NO